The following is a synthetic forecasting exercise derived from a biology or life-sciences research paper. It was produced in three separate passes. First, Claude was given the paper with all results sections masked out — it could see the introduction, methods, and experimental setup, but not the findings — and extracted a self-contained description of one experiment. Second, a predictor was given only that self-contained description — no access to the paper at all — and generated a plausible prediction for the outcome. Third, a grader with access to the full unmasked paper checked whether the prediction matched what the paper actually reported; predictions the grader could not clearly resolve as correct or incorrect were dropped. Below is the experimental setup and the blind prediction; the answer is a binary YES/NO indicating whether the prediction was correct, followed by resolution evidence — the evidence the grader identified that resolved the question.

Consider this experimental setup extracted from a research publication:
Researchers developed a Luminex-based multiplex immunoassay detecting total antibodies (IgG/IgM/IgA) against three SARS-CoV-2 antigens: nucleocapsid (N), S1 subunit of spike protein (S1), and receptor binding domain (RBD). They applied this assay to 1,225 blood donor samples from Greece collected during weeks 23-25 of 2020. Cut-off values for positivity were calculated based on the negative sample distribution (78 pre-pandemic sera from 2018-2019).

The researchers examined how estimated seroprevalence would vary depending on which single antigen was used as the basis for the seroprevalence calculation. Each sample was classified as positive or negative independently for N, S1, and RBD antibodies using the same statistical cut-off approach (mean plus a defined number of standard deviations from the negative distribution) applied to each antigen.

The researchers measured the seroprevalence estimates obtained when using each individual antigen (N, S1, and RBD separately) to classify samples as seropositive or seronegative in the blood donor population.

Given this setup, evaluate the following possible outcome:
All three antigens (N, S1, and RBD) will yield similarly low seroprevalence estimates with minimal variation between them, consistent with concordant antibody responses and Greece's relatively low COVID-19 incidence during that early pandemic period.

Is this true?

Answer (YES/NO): NO